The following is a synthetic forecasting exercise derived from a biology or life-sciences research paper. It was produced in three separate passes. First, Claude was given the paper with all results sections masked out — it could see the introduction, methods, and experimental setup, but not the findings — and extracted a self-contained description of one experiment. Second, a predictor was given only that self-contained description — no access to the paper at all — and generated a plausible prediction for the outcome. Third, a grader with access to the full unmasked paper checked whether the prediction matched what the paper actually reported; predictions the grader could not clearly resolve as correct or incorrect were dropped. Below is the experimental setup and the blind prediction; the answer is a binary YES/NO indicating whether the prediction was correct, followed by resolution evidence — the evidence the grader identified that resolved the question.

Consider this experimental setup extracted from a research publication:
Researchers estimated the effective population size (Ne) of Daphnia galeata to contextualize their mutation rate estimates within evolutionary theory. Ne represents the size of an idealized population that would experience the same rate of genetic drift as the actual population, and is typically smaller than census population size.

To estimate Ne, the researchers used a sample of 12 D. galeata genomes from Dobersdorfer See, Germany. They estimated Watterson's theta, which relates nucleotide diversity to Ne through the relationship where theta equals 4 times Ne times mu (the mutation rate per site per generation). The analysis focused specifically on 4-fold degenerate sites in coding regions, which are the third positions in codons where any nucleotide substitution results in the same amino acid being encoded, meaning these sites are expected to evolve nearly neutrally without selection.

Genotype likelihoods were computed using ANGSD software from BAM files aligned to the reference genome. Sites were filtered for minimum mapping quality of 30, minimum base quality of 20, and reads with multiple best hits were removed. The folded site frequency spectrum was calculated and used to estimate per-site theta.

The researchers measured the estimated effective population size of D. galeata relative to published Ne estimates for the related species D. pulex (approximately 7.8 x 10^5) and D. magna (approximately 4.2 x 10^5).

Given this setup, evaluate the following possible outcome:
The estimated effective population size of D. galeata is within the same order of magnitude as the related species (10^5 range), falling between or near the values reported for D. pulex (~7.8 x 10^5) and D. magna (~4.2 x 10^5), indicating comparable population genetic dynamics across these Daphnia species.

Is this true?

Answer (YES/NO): NO